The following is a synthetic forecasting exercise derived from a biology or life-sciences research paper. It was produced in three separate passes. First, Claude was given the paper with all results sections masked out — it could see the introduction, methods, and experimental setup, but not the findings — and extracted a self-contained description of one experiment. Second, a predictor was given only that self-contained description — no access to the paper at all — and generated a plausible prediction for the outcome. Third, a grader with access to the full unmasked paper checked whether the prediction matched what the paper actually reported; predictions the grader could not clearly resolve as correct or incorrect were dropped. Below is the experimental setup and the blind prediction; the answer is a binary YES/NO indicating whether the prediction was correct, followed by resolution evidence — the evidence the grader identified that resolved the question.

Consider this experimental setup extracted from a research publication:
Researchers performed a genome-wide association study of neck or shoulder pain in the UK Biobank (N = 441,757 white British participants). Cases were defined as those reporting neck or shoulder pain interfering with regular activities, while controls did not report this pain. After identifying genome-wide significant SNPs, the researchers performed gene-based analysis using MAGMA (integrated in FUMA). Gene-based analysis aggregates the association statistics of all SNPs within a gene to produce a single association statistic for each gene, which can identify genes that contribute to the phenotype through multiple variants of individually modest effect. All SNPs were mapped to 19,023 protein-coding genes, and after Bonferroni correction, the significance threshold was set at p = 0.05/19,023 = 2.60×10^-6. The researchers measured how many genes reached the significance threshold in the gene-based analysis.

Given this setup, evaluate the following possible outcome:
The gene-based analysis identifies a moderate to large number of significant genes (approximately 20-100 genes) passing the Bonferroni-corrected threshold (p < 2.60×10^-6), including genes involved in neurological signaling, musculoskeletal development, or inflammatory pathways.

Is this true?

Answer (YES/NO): NO